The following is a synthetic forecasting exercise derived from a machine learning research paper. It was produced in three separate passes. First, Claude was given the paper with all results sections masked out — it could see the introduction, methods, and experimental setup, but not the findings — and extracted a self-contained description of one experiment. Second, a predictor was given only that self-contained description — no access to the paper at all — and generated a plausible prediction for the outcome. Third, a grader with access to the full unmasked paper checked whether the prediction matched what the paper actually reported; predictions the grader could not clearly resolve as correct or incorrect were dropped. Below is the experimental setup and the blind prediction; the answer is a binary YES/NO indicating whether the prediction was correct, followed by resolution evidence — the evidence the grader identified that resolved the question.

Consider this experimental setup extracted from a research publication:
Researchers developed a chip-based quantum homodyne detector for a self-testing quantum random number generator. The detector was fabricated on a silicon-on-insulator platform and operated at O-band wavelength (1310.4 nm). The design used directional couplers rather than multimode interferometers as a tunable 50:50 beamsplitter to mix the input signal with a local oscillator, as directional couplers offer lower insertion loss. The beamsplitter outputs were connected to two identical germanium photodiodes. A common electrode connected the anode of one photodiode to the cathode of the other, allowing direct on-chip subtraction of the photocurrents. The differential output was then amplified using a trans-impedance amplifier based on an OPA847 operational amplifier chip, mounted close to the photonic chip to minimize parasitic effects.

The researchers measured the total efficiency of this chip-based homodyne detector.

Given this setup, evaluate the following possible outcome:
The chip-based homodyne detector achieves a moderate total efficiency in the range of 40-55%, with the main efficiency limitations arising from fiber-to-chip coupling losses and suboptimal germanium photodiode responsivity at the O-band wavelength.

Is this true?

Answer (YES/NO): NO